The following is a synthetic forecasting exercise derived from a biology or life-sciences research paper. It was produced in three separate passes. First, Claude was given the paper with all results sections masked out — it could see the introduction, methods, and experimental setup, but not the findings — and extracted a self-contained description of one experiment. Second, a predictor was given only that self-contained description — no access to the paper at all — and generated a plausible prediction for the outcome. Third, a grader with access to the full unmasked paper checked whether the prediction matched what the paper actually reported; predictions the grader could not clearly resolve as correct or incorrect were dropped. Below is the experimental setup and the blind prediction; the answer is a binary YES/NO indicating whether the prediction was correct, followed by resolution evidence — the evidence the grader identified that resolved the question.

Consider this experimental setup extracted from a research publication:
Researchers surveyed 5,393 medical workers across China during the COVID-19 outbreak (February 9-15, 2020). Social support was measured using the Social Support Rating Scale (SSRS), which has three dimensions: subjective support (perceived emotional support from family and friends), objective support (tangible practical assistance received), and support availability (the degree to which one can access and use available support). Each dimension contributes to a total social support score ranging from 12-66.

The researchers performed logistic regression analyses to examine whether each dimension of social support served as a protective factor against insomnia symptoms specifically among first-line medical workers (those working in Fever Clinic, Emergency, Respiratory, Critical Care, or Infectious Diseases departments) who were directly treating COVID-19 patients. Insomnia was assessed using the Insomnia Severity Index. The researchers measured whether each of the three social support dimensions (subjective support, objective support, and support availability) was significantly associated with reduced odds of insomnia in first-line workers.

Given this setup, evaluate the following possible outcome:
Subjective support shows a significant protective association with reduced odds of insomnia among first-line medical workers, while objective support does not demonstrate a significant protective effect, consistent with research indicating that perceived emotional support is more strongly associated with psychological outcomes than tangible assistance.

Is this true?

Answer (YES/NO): YES